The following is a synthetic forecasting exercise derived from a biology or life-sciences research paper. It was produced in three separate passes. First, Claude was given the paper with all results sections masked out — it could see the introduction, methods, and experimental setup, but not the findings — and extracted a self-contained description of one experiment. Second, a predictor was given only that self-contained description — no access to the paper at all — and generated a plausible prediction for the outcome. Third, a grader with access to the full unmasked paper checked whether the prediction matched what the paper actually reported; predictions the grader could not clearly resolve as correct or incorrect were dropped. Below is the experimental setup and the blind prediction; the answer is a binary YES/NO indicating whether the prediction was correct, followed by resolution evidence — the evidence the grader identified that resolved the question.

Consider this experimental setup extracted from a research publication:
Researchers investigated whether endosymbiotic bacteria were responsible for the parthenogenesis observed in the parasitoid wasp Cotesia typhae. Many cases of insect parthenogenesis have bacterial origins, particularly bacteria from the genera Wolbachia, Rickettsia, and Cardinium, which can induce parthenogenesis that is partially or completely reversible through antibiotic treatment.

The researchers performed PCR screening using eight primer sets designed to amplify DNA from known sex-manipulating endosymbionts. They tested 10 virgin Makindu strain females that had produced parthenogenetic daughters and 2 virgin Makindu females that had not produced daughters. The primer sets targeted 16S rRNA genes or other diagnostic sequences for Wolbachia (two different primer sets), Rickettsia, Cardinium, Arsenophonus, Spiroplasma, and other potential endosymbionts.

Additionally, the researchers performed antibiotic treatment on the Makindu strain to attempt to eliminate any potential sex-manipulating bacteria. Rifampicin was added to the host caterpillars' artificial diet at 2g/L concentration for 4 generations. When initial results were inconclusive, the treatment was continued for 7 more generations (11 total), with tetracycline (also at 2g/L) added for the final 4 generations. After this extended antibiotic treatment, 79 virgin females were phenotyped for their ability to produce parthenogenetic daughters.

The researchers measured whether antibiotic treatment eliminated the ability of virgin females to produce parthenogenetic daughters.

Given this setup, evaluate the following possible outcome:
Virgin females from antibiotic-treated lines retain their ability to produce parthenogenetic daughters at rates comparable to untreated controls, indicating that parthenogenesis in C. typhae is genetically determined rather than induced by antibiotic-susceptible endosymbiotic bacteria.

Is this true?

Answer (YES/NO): NO